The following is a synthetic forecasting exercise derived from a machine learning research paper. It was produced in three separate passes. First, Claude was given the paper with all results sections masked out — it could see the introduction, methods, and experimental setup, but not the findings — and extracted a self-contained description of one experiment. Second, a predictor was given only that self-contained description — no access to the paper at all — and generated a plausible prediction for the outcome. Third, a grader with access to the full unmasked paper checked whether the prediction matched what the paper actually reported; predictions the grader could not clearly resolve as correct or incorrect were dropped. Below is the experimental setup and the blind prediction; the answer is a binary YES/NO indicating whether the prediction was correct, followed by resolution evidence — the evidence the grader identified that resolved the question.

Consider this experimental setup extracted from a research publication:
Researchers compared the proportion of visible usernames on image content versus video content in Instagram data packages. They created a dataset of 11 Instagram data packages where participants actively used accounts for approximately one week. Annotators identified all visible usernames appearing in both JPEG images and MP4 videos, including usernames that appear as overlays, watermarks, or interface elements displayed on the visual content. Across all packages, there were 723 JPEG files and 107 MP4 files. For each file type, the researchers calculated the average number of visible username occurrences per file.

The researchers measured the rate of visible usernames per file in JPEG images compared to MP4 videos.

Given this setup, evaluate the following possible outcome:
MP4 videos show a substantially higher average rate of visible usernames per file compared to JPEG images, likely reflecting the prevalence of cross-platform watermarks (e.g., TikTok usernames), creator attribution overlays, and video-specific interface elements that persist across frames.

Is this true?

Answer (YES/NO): YES